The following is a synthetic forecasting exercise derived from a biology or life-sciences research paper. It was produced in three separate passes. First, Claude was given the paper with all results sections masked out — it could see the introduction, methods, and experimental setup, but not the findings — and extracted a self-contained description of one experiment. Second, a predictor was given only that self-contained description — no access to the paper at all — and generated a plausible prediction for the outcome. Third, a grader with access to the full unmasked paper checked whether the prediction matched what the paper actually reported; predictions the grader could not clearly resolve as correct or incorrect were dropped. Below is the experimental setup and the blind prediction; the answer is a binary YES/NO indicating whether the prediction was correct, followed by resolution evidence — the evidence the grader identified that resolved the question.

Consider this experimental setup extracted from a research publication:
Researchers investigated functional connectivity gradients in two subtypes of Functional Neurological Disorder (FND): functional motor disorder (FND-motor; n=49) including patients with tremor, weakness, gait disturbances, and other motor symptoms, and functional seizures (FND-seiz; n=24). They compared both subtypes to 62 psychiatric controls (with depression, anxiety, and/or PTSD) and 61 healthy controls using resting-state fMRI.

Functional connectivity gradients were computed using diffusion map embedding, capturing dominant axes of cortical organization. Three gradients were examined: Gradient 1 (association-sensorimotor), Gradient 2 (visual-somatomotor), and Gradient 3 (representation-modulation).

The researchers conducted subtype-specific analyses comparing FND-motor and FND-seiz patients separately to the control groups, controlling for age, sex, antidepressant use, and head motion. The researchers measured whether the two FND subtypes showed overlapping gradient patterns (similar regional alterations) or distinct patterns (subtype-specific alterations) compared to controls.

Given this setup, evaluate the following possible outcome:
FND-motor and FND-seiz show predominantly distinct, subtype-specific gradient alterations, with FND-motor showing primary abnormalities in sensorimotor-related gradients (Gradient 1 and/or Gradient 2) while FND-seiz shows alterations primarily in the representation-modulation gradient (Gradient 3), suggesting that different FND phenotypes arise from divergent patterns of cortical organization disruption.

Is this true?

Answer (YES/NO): NO